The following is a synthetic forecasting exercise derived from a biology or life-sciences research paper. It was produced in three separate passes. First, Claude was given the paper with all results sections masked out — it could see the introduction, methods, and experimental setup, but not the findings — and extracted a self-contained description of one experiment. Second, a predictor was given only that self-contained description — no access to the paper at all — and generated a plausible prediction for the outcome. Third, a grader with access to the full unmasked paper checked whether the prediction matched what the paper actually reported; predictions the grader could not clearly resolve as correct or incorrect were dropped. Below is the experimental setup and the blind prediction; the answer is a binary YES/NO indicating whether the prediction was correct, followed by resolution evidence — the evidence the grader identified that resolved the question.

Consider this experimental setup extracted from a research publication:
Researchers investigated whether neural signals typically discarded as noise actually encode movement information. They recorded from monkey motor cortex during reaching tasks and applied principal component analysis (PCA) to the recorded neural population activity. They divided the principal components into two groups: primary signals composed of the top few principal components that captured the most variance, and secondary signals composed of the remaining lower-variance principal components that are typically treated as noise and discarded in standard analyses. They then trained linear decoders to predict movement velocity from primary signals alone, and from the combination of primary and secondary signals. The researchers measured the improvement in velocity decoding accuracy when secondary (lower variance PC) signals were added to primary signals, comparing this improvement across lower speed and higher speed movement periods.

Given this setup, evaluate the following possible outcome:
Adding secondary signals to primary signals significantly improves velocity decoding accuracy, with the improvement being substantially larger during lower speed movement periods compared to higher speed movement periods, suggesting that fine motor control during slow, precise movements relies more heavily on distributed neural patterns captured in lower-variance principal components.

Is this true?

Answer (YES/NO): YES